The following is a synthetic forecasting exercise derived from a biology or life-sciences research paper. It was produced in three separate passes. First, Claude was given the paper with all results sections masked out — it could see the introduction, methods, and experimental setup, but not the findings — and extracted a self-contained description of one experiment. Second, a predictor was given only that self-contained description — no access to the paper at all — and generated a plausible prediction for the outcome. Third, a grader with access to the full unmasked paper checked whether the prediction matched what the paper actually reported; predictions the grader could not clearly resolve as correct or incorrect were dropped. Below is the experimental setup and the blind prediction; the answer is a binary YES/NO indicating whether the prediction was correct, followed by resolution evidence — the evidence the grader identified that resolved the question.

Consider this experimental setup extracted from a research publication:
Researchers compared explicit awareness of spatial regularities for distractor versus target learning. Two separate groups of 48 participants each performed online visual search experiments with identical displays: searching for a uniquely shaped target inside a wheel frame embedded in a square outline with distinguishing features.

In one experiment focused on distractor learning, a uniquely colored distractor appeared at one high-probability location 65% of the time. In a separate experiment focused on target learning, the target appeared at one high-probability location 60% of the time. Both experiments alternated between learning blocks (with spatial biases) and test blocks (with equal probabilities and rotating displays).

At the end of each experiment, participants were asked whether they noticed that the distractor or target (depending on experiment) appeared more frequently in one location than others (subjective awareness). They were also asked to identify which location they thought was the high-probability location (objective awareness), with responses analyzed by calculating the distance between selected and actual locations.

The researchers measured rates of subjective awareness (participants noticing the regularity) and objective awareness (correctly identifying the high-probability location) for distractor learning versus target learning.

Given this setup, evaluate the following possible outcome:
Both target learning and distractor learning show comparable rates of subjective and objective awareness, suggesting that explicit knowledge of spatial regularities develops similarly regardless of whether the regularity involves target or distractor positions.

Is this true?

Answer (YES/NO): NO